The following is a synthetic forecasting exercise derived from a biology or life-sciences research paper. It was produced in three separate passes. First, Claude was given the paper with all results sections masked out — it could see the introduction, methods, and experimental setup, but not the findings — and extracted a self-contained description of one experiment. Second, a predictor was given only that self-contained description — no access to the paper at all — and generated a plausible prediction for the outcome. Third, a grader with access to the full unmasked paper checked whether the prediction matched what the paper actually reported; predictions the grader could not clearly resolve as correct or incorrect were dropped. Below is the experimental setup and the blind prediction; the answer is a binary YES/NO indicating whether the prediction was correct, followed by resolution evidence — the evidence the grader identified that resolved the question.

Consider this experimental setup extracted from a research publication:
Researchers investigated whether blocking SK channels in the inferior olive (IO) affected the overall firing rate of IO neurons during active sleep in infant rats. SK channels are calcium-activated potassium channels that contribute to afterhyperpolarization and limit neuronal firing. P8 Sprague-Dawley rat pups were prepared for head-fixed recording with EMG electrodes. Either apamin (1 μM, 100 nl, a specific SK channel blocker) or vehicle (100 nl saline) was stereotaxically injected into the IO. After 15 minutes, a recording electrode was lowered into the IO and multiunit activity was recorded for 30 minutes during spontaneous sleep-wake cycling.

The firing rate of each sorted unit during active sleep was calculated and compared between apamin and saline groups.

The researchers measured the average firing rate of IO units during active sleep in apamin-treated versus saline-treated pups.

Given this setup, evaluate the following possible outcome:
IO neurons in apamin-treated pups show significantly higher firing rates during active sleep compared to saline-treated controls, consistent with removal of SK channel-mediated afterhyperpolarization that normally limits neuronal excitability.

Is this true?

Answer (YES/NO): NO